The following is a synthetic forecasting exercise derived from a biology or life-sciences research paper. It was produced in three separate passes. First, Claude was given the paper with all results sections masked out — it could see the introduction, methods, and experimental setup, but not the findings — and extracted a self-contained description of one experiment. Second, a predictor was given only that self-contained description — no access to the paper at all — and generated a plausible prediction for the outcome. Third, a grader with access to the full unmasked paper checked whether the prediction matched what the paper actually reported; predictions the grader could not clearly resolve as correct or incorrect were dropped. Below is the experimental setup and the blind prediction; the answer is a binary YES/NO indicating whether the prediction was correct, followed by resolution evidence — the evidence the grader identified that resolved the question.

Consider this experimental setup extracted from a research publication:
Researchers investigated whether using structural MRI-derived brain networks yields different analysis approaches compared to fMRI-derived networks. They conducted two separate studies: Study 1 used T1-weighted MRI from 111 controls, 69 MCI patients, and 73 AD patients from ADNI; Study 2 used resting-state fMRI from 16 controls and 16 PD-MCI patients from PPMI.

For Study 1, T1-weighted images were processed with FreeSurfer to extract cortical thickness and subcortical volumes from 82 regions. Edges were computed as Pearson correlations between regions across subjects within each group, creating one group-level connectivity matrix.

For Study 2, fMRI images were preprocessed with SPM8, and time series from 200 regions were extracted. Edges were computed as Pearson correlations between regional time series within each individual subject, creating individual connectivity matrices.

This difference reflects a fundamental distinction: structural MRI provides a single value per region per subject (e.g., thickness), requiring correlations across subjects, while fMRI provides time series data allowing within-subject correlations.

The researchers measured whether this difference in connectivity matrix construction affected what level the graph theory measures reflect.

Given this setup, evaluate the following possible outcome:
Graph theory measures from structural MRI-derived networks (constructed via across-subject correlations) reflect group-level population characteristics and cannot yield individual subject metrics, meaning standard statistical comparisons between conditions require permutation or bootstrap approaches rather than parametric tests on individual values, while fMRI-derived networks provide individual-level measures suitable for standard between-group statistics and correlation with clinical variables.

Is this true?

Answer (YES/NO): NO